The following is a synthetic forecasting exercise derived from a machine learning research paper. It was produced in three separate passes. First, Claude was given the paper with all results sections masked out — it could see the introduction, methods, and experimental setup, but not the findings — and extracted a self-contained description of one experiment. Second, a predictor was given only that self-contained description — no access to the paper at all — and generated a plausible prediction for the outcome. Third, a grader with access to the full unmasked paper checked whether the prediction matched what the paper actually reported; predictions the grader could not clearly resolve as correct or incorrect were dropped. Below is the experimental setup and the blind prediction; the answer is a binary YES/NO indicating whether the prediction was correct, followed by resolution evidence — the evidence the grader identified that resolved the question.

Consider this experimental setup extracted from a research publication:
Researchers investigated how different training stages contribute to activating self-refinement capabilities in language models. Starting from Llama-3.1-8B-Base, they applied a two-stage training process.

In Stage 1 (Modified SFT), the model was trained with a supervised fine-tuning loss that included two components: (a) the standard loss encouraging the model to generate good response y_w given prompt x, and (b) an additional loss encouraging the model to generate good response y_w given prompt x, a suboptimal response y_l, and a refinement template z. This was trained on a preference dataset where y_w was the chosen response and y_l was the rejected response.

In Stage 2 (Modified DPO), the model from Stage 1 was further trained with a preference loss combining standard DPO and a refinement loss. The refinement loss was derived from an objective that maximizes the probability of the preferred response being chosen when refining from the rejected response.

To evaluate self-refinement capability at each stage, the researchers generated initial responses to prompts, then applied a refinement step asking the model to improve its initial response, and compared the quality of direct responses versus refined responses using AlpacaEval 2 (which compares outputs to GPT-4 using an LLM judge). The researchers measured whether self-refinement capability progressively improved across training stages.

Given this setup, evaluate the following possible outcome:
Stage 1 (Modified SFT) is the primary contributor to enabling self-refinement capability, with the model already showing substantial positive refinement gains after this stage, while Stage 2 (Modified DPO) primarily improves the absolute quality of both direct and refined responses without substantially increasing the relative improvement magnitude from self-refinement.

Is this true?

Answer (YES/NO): NO